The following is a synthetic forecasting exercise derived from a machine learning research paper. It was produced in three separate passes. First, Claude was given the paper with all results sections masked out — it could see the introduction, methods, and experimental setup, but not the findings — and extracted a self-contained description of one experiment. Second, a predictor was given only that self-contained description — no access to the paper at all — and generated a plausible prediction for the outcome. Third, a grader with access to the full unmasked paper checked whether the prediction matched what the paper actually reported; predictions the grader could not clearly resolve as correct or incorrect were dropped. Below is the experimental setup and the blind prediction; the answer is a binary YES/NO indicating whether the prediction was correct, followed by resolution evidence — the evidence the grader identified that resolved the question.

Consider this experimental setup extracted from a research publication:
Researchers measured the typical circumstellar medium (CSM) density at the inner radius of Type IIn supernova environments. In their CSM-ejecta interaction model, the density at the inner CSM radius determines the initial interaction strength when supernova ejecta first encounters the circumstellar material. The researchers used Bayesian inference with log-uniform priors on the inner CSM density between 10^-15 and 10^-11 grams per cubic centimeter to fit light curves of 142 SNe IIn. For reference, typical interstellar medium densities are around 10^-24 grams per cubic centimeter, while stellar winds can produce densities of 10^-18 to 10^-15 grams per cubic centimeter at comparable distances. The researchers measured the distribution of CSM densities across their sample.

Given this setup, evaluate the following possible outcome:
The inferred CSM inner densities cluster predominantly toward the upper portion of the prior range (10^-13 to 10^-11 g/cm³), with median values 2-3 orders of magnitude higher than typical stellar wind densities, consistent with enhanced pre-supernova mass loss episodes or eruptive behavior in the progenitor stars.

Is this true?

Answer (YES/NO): YES